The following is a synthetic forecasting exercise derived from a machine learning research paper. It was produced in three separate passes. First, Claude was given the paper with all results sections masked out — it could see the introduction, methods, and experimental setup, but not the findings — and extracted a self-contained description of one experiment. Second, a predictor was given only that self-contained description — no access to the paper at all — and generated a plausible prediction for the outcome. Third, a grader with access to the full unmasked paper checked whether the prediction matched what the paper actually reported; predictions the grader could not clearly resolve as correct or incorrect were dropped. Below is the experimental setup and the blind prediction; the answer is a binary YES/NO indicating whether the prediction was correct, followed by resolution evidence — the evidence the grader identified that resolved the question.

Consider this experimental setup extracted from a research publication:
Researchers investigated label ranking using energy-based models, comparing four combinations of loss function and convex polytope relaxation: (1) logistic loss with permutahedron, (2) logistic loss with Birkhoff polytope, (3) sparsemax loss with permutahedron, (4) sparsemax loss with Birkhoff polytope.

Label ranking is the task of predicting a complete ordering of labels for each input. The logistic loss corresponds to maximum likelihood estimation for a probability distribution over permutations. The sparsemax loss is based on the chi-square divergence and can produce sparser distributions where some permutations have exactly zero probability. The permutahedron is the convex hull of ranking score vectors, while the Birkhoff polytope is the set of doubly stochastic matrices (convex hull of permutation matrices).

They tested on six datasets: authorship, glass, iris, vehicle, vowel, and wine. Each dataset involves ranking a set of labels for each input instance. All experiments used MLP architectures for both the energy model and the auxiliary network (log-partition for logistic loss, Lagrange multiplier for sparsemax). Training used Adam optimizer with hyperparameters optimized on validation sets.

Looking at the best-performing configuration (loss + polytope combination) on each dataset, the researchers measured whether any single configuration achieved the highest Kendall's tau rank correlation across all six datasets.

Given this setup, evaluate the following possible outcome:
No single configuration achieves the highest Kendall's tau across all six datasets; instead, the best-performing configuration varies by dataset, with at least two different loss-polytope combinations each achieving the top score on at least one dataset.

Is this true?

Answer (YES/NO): YES